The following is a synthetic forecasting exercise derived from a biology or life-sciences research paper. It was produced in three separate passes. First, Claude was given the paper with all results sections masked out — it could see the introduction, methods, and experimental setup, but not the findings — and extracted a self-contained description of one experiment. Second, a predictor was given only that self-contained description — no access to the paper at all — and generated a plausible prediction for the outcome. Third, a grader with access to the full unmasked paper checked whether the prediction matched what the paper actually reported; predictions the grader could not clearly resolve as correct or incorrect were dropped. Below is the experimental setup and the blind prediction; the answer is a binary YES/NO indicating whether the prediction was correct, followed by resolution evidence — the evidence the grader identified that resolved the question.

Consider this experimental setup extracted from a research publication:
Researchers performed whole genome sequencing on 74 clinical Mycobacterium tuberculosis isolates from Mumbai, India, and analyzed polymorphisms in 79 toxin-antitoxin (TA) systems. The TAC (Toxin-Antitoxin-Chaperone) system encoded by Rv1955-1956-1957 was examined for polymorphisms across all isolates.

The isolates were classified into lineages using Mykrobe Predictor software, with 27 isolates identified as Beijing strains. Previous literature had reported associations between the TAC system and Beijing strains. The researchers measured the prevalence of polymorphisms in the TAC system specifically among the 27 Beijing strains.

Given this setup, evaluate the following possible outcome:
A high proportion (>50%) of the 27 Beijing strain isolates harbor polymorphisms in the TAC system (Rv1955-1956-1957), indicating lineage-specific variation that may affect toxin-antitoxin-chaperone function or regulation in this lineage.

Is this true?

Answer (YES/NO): YES